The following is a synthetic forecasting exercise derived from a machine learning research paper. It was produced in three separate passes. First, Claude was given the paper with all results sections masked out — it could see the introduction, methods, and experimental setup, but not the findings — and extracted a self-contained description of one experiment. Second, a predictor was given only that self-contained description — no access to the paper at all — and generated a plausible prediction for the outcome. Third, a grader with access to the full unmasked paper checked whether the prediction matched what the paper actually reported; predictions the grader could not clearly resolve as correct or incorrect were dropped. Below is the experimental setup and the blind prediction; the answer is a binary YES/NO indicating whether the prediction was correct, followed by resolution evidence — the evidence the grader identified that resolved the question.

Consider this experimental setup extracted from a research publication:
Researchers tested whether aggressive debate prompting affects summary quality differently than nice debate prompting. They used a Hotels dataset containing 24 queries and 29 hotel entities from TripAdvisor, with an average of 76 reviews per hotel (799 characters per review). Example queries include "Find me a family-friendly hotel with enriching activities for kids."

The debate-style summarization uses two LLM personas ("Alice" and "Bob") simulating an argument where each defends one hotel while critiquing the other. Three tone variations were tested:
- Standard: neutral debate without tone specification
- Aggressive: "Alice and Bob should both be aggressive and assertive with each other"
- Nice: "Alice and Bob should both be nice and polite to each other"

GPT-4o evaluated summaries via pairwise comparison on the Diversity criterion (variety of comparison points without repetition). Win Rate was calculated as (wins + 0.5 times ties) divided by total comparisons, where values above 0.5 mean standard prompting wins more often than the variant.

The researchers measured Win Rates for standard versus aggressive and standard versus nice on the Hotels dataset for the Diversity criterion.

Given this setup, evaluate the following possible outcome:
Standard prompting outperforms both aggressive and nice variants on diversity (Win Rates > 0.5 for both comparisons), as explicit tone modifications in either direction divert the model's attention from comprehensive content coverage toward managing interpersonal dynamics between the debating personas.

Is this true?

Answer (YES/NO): NO